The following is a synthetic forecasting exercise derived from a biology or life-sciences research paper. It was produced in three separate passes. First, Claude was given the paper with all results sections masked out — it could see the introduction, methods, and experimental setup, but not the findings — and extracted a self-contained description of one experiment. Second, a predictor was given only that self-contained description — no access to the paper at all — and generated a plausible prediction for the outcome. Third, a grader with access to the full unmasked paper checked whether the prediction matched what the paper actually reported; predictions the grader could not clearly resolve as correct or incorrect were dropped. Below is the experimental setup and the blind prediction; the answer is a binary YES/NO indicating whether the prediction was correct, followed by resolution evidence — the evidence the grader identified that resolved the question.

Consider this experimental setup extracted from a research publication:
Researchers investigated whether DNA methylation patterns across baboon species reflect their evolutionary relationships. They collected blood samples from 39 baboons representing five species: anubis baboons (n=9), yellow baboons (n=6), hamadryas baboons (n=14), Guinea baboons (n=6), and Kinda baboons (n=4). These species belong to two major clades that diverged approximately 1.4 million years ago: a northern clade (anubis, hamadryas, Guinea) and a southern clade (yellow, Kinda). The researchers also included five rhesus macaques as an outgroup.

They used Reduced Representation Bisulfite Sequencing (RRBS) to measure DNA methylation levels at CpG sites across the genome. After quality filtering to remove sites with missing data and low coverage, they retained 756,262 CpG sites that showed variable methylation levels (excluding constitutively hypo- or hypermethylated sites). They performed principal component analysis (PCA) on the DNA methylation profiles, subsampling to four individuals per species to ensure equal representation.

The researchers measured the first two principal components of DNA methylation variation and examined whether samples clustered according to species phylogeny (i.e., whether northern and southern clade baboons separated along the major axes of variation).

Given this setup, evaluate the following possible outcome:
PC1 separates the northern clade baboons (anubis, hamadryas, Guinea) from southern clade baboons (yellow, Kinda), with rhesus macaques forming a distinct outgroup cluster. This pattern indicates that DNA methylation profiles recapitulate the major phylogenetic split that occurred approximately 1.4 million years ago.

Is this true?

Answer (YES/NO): NO